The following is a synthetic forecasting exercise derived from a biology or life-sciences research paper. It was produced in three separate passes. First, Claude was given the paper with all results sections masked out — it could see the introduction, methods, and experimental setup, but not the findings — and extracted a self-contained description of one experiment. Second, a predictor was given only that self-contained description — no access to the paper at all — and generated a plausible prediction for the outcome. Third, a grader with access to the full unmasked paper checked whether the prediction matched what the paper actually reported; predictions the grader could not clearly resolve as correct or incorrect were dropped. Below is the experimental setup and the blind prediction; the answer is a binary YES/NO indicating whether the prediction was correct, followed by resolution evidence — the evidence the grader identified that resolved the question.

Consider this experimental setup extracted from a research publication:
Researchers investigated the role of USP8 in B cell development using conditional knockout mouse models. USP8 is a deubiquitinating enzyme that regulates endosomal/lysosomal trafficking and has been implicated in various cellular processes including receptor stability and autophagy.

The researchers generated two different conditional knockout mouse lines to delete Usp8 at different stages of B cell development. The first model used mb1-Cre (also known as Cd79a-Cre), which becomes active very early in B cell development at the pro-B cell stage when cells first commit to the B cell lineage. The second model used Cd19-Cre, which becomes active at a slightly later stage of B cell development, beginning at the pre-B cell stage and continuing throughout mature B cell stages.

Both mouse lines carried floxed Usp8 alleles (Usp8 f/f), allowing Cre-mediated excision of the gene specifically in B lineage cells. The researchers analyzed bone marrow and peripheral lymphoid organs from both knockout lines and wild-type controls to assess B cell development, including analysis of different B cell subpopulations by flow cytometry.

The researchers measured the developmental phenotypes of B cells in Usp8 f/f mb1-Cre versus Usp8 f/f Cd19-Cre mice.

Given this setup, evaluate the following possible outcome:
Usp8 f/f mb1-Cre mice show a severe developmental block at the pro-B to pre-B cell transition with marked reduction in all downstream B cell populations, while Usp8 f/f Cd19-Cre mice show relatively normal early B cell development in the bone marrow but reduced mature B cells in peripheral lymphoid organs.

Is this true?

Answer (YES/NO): NO